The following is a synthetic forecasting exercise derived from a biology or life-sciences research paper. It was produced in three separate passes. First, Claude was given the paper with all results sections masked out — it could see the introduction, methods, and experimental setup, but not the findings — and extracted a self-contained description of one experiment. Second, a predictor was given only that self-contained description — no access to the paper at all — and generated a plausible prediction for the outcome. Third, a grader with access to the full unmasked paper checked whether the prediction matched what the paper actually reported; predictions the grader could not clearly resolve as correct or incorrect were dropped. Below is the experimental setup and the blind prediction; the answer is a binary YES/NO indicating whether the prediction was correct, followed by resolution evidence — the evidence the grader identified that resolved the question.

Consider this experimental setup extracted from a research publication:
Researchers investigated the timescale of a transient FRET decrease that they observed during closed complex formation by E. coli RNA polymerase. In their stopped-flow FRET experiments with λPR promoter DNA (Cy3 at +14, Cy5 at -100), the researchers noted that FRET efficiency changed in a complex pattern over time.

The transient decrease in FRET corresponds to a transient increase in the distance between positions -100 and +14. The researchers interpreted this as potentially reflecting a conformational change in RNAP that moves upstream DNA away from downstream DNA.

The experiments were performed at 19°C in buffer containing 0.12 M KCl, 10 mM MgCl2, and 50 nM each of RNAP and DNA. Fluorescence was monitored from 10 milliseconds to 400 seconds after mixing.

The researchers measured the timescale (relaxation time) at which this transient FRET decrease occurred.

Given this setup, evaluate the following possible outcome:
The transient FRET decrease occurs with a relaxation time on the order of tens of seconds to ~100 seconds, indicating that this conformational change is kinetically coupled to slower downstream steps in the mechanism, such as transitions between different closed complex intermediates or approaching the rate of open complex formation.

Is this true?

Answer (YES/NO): NO